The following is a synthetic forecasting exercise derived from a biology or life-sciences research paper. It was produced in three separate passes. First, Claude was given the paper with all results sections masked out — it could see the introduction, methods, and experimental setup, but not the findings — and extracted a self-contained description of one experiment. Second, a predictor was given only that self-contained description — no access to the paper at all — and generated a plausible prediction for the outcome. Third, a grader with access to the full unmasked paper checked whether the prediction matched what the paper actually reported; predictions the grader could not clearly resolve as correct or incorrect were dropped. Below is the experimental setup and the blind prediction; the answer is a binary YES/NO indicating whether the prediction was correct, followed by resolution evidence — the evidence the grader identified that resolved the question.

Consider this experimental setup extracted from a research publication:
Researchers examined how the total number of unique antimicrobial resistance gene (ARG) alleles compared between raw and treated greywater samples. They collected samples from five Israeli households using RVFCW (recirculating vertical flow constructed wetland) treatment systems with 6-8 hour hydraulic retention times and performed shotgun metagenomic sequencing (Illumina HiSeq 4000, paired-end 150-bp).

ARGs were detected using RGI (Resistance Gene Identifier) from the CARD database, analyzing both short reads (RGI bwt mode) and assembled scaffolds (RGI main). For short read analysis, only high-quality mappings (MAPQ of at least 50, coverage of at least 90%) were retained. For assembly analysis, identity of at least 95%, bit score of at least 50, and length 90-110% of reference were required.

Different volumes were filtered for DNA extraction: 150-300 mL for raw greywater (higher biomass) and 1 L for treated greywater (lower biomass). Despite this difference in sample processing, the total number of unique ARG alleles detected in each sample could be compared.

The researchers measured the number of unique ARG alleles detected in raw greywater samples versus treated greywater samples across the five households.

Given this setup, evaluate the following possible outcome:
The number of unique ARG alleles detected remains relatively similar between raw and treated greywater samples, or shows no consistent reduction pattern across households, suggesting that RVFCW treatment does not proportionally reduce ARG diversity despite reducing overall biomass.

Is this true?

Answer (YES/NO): NO